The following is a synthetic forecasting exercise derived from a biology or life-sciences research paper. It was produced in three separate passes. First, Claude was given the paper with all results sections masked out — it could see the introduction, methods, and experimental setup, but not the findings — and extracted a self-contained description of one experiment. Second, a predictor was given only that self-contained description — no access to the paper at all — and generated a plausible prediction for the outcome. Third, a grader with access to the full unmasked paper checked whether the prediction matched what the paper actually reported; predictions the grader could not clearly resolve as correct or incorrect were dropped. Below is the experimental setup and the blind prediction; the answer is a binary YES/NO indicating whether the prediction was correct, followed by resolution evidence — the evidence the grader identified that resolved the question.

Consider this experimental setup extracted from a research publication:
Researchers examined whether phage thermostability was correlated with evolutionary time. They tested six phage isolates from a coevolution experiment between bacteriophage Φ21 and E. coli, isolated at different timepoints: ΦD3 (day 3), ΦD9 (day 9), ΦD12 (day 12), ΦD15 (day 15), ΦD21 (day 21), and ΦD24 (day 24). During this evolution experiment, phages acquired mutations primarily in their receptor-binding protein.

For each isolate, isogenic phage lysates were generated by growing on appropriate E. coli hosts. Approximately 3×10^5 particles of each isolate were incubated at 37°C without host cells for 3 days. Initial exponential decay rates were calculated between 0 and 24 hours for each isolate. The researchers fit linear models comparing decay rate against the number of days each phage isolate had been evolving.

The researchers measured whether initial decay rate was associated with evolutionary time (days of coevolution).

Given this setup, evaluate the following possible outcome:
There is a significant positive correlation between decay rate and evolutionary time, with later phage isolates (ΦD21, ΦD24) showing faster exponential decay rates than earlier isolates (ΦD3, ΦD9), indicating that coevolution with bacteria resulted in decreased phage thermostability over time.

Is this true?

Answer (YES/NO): NO